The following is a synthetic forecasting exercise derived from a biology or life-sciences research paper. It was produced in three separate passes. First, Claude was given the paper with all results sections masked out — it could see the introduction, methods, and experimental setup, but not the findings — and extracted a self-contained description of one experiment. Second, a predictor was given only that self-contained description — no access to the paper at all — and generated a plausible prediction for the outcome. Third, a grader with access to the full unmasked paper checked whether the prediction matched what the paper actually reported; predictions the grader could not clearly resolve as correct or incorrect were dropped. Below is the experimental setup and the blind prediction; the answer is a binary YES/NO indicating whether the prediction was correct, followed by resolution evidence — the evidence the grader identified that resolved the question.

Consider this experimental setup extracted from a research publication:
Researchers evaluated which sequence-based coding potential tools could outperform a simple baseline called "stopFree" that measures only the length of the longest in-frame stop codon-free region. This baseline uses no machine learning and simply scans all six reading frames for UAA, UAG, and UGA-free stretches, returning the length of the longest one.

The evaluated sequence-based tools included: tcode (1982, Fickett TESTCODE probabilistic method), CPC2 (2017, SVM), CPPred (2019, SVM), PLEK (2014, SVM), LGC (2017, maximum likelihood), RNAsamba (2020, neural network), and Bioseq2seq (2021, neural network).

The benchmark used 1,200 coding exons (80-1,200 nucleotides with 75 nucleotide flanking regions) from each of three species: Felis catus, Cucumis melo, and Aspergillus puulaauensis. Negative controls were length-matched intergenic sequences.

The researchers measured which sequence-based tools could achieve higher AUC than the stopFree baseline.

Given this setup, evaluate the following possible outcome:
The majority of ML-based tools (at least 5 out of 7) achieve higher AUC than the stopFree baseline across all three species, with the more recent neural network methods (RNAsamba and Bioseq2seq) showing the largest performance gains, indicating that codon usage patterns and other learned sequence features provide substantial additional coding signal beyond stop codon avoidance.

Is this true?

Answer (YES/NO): NO